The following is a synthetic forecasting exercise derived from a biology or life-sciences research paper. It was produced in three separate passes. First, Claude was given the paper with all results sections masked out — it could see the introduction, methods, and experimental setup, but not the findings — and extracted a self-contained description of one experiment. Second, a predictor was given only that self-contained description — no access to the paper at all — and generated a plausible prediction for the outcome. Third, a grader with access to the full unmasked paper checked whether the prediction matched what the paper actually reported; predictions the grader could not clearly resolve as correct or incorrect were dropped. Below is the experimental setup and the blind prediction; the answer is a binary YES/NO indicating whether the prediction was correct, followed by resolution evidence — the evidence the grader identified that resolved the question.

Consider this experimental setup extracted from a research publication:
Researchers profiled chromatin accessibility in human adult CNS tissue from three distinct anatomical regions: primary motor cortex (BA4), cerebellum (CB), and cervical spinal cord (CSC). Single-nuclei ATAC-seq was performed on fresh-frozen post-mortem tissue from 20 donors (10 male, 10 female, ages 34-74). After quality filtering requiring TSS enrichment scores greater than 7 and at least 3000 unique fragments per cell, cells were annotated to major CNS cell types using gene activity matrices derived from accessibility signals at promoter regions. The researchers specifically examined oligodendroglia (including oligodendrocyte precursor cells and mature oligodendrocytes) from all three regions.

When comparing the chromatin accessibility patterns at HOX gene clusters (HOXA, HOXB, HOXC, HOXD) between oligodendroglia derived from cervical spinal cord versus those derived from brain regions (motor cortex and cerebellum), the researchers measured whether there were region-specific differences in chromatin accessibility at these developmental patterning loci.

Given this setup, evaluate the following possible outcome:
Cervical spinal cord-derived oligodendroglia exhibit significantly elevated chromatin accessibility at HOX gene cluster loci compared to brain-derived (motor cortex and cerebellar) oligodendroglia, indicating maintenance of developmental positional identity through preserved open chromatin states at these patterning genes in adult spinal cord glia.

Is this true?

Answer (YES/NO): YES